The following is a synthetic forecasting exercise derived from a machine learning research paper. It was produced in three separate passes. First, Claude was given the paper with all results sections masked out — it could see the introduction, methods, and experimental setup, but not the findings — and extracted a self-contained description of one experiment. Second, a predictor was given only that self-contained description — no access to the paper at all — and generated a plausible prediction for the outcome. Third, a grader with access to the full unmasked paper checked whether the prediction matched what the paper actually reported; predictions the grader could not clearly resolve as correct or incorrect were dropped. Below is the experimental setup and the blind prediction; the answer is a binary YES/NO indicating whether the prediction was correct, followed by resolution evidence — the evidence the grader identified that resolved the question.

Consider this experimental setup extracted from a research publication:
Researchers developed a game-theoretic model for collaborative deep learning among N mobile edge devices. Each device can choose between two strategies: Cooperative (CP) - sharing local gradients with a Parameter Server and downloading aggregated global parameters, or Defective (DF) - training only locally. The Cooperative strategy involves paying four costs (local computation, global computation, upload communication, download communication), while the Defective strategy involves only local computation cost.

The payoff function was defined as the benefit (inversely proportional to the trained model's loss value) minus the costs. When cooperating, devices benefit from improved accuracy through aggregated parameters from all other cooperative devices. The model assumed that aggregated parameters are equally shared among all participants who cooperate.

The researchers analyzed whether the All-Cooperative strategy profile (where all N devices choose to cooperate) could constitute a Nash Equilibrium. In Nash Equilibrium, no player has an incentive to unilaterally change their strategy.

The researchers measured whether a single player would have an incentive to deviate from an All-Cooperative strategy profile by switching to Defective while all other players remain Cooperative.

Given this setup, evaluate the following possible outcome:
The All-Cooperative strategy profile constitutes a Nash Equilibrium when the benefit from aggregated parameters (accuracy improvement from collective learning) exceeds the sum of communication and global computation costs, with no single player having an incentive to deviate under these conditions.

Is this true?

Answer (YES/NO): NO